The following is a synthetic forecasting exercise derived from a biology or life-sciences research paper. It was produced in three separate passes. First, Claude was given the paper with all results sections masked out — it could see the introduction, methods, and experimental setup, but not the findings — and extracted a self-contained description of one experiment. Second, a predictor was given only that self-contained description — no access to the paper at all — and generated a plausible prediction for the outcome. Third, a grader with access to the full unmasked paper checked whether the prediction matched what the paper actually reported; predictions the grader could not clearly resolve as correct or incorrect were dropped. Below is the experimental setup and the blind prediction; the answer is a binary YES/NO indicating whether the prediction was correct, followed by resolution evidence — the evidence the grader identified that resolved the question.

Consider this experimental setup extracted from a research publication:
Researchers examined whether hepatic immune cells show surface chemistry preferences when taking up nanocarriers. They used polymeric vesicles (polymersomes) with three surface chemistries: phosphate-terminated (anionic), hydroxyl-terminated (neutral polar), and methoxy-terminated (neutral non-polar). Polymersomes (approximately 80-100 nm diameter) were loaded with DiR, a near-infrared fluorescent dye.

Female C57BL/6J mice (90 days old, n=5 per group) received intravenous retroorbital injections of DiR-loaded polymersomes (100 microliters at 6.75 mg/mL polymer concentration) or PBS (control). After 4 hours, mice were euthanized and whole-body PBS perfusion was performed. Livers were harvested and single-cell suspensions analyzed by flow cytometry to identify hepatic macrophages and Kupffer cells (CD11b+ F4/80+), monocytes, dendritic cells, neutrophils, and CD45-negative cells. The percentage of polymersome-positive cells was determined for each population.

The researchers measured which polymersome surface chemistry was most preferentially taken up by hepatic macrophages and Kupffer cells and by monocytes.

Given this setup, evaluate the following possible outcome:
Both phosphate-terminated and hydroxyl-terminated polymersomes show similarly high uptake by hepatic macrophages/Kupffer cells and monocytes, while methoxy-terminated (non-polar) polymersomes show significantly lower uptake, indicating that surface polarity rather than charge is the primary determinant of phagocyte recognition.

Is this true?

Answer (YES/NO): NO